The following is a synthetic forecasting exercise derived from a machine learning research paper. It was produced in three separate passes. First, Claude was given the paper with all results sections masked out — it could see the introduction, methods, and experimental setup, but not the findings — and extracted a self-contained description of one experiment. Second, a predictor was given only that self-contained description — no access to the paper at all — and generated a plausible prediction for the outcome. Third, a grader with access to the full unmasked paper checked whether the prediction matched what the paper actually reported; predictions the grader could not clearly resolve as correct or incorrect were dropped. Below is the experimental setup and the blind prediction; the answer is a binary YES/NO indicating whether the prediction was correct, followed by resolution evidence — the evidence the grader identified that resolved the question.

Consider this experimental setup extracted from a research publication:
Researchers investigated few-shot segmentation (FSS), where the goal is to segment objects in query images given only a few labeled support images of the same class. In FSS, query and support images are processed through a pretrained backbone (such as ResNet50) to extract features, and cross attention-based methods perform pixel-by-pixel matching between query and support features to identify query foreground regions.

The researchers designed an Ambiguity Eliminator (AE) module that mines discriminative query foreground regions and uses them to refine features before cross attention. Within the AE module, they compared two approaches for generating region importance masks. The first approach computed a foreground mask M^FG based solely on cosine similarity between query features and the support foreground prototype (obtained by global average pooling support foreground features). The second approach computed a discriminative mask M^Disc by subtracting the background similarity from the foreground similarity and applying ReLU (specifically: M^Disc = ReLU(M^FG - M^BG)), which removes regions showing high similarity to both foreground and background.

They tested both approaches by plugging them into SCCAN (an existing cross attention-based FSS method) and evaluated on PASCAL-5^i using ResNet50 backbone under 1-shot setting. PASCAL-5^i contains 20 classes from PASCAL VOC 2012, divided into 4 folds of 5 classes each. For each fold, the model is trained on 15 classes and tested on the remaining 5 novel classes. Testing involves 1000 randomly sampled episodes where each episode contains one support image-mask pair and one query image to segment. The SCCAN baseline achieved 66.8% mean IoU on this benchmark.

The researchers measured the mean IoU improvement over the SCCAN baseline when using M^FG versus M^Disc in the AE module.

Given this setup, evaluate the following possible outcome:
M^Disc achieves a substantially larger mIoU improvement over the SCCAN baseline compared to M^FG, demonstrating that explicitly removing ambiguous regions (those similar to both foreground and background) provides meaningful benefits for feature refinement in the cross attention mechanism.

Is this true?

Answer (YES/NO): YES